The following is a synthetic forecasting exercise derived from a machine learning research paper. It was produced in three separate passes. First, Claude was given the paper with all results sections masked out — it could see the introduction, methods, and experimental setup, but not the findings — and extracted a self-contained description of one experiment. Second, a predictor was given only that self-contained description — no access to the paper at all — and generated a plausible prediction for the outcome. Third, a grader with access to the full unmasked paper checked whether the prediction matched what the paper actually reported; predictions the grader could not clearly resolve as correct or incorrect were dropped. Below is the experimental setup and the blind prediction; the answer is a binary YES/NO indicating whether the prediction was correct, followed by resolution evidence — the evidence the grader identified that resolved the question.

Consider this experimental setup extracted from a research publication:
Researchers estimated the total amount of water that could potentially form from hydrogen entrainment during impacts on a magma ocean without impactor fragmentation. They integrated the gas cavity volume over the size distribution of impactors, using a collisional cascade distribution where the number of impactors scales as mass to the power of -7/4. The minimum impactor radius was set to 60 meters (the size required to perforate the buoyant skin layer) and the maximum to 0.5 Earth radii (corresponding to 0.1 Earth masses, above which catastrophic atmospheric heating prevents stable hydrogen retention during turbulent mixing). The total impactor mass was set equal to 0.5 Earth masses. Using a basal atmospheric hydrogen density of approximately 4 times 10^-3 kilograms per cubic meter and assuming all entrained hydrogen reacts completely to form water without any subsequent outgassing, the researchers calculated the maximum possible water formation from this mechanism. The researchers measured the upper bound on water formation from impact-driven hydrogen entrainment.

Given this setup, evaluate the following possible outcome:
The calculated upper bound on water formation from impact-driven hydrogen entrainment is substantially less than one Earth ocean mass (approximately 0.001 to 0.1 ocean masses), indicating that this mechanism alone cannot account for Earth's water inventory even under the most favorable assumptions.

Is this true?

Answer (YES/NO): YES